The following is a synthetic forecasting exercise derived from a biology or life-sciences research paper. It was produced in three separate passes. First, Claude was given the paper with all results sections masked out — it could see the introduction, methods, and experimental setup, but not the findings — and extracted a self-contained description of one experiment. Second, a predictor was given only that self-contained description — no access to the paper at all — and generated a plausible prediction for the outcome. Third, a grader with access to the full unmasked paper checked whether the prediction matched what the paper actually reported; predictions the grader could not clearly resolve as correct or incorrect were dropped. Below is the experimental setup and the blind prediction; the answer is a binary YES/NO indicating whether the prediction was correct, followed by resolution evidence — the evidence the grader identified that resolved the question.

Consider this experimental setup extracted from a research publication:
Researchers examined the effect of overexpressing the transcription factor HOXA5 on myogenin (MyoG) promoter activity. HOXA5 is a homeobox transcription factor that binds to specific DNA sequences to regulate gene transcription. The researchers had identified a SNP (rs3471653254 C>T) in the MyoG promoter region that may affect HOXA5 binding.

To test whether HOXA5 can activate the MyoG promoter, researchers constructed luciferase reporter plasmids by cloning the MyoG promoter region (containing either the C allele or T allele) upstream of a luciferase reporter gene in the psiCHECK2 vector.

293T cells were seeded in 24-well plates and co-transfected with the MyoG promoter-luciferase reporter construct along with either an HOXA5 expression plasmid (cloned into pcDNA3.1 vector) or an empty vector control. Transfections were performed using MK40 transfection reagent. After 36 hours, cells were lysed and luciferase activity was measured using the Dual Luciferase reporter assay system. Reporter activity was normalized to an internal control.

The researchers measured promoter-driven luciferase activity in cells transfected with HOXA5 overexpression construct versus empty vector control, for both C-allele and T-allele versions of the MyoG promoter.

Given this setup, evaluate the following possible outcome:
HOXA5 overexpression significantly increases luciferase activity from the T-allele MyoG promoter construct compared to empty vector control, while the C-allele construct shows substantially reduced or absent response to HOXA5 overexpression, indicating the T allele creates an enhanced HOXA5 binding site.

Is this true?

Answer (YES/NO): YES